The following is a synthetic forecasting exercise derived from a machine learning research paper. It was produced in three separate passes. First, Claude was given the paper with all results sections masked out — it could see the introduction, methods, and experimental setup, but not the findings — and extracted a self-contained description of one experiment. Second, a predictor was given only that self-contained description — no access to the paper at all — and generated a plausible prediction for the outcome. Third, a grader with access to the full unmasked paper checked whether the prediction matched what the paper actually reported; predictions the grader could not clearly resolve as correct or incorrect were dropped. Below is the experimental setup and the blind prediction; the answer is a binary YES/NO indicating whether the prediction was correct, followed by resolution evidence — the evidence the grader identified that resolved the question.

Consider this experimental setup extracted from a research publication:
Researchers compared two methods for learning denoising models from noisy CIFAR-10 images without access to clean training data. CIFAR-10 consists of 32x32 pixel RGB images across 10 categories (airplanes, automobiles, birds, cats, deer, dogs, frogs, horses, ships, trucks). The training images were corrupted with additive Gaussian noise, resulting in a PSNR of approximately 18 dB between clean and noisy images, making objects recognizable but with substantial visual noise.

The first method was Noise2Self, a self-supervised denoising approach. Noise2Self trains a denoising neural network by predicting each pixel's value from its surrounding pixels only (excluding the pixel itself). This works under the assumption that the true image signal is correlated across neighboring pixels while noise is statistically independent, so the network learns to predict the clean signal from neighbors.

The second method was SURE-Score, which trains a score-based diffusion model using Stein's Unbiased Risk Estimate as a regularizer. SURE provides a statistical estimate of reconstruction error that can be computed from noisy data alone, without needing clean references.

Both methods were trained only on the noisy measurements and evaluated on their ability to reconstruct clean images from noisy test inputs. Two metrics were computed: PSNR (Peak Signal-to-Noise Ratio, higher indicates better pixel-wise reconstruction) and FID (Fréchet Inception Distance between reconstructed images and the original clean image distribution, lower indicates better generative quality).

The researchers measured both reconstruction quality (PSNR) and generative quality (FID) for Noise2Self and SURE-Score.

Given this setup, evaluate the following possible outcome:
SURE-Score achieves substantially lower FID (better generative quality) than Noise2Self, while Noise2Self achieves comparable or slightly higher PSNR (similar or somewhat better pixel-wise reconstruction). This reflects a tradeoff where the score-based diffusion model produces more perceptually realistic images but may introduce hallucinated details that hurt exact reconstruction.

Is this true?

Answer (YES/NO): NO